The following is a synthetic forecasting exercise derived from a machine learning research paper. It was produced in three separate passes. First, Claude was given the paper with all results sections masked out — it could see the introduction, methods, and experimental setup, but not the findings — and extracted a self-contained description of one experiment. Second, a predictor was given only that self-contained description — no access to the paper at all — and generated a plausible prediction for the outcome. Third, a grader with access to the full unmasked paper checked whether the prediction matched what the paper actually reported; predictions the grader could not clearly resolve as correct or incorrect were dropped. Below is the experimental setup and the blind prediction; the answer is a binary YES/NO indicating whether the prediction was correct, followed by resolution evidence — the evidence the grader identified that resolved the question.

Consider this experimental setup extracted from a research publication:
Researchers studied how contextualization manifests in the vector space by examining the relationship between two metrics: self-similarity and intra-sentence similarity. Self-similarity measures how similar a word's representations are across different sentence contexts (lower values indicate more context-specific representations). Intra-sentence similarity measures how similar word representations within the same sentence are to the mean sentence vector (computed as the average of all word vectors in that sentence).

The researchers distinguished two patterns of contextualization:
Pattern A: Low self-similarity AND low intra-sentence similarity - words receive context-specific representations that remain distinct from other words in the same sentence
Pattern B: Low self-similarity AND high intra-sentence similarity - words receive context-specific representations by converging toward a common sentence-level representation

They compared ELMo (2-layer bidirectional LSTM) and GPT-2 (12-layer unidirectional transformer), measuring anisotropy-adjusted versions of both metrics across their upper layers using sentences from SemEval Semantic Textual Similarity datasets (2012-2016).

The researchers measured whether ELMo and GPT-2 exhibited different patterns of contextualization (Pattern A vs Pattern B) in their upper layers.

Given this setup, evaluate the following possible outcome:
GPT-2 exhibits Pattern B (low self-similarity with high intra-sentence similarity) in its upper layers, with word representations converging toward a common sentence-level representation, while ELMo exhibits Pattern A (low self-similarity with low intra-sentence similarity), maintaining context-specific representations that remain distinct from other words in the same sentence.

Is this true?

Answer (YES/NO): NO